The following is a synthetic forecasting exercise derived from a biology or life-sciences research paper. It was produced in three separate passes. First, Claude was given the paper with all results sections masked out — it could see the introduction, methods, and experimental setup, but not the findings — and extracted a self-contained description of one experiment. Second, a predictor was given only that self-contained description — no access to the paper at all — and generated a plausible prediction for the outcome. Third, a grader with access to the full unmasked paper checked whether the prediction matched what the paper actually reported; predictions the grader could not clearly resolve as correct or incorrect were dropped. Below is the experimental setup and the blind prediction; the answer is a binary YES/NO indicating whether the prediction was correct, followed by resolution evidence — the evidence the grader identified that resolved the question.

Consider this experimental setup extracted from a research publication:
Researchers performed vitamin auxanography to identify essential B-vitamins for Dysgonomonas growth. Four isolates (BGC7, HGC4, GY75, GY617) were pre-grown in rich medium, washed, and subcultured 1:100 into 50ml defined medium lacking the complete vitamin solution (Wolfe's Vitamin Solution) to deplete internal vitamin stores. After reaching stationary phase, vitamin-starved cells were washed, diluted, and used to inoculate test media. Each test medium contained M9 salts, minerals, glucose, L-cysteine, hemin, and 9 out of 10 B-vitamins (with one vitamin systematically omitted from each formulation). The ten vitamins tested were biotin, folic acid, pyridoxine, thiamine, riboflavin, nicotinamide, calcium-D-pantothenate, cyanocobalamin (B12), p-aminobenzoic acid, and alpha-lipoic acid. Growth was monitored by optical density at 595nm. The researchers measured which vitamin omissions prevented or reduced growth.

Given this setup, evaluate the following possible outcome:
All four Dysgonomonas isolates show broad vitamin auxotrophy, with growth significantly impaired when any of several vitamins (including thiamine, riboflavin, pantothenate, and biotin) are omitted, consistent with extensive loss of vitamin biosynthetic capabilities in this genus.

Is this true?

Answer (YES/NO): NO